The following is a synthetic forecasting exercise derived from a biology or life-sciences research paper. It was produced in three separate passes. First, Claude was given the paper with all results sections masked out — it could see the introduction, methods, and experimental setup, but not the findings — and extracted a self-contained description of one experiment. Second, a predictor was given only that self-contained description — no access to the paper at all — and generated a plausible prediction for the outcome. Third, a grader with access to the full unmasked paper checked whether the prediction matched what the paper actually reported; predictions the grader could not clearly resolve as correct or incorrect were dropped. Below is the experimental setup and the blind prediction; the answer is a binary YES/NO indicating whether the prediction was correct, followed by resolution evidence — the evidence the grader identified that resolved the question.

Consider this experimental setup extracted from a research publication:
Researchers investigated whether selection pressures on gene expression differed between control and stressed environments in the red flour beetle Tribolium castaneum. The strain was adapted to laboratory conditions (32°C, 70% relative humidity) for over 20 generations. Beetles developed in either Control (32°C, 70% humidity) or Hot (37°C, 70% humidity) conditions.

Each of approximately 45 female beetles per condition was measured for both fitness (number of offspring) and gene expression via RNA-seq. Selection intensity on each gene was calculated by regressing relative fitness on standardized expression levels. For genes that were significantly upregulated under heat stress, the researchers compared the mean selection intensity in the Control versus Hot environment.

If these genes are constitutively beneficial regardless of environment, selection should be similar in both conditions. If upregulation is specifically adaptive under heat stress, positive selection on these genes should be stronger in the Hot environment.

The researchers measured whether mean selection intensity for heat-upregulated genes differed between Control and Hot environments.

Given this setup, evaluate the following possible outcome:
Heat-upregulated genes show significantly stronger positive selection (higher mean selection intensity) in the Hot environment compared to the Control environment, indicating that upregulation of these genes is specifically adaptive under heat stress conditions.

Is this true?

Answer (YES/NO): NO